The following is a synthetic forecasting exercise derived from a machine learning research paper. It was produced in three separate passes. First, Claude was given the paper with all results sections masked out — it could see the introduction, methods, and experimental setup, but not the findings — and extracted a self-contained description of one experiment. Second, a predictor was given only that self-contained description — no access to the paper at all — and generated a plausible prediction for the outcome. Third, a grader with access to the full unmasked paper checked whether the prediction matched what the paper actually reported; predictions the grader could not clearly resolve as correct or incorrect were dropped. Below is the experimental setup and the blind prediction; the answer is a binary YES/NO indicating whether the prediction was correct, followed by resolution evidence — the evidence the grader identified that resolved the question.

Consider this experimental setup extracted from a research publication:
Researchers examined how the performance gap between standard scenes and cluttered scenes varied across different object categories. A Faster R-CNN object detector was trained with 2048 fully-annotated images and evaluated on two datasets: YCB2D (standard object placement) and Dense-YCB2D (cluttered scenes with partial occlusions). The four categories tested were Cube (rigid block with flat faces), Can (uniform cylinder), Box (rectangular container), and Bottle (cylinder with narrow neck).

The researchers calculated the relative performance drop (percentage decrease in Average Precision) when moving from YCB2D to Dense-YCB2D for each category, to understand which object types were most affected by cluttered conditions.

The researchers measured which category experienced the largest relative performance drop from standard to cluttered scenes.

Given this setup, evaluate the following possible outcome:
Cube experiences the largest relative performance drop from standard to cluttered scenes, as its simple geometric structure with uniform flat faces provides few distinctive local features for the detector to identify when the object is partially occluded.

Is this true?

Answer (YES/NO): NO